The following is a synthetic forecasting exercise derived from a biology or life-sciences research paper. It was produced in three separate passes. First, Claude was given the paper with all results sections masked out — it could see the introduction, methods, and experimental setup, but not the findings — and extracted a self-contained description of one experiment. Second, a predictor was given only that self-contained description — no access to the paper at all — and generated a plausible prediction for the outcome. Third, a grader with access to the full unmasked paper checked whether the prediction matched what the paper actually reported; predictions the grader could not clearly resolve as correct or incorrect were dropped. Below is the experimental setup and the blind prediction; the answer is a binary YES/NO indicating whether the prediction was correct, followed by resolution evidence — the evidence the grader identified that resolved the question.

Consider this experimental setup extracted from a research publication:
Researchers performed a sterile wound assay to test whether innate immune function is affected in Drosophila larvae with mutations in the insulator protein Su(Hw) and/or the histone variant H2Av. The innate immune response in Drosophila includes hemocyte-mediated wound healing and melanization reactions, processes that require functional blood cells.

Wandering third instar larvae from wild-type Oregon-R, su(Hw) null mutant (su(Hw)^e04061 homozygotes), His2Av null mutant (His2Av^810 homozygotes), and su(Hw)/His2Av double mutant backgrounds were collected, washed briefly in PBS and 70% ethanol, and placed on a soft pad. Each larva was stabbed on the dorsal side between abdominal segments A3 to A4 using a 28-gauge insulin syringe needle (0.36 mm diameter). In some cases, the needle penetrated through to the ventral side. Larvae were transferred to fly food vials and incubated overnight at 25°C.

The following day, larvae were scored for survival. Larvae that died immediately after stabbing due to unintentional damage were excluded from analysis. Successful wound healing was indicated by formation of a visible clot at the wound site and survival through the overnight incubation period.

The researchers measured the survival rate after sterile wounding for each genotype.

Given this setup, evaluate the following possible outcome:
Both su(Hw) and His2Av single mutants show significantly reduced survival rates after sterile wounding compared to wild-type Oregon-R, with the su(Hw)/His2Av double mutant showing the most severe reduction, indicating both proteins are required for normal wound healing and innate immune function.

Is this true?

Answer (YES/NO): NO